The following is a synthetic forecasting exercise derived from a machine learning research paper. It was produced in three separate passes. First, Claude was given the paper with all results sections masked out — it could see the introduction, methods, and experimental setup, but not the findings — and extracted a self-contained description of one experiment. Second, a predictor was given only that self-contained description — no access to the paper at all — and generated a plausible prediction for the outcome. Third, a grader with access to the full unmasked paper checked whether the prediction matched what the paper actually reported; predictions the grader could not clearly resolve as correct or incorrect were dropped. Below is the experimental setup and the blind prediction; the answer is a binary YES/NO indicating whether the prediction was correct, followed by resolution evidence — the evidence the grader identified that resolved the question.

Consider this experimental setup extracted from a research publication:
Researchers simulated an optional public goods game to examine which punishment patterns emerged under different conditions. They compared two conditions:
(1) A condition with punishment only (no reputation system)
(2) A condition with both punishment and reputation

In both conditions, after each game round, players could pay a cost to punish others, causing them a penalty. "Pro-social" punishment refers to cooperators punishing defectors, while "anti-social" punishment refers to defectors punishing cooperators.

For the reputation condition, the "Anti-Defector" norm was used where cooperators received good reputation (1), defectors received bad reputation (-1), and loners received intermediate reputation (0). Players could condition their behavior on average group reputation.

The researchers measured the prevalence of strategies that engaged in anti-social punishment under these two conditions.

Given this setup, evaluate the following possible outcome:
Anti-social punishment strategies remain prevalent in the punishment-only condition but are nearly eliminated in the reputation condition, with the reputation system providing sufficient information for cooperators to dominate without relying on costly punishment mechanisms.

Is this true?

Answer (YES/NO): YES